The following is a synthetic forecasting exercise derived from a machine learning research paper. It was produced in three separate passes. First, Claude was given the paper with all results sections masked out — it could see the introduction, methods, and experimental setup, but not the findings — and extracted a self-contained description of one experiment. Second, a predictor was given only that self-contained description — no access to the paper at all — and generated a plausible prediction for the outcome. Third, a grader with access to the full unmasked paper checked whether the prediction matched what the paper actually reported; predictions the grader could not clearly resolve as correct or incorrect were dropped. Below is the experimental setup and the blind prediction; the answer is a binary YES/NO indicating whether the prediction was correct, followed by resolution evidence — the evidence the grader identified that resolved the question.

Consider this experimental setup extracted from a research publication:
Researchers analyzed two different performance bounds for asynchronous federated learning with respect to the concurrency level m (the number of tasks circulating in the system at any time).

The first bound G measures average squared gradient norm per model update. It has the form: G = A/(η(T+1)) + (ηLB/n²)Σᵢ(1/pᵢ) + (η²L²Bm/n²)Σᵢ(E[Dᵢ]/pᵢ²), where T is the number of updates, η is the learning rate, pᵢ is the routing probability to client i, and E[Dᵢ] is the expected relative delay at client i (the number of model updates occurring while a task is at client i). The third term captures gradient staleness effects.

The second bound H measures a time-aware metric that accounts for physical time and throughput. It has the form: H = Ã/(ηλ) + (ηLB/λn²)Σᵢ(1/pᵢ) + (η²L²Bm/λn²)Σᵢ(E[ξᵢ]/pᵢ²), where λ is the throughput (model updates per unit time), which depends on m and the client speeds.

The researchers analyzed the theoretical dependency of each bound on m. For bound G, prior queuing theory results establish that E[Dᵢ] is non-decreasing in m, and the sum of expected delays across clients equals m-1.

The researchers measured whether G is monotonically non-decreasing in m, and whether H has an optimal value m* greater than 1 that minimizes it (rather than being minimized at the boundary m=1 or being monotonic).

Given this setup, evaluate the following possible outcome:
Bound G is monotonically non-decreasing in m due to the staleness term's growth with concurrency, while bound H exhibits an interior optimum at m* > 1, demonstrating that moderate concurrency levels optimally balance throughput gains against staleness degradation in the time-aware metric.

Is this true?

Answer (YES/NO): YES